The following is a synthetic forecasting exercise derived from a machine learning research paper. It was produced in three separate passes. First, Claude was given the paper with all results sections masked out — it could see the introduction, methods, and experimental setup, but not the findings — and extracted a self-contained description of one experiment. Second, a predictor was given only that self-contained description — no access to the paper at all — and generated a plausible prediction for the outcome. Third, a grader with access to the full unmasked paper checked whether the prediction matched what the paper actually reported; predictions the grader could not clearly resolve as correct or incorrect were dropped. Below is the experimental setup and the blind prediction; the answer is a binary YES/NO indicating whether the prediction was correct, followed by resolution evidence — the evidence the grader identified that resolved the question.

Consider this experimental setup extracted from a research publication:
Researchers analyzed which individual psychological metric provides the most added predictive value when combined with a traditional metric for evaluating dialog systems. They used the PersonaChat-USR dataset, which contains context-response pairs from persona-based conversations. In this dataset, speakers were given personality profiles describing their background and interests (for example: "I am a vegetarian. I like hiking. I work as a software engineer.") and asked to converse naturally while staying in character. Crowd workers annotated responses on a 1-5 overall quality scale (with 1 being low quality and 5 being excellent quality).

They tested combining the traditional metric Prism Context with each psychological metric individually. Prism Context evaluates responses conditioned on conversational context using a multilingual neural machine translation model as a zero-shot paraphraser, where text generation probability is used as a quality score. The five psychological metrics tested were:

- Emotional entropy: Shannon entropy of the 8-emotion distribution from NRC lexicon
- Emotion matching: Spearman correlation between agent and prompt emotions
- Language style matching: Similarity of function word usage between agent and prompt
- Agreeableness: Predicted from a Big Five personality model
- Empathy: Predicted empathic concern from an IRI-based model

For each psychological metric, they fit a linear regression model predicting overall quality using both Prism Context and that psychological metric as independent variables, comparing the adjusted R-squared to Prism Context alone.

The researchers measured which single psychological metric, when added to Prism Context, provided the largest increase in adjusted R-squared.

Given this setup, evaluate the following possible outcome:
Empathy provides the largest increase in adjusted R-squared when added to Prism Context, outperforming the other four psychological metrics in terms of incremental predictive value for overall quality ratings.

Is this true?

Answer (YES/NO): NO